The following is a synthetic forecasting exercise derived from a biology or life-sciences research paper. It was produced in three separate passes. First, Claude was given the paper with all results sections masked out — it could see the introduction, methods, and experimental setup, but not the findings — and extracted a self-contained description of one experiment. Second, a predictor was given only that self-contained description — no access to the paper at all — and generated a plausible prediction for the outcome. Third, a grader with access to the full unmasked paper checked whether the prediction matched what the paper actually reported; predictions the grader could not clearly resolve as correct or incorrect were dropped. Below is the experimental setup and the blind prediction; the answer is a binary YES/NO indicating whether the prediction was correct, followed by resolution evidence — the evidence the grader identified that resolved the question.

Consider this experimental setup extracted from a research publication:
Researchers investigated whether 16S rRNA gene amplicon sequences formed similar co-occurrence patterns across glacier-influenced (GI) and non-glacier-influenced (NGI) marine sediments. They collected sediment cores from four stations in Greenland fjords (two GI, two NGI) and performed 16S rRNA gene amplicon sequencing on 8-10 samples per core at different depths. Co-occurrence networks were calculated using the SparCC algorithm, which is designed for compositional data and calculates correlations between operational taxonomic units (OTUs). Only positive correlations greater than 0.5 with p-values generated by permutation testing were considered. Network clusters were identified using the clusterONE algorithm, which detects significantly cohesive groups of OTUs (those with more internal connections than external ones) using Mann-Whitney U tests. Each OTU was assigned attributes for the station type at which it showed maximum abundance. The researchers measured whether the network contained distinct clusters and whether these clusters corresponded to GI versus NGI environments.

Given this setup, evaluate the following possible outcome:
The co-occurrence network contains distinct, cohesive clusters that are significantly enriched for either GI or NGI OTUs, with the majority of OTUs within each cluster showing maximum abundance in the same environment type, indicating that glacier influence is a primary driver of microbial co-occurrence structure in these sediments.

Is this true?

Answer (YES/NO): NO